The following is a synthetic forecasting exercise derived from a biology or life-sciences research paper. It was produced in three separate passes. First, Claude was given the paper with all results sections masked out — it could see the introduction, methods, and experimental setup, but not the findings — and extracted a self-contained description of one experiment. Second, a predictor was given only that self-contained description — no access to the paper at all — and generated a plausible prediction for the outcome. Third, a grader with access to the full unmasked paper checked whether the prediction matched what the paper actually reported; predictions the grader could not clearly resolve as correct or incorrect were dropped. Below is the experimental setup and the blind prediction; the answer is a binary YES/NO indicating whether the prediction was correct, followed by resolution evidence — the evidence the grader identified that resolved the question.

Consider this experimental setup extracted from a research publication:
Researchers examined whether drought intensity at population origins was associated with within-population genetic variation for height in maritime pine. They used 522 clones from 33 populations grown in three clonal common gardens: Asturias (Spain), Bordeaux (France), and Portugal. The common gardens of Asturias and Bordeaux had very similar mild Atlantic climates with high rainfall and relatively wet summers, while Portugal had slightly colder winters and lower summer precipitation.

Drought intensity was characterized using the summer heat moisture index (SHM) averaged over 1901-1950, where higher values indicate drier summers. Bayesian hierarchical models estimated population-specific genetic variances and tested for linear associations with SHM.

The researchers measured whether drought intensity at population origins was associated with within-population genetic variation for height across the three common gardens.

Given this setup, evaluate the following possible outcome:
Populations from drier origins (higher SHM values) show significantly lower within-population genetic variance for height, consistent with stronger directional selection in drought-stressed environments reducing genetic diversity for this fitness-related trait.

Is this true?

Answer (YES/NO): YES